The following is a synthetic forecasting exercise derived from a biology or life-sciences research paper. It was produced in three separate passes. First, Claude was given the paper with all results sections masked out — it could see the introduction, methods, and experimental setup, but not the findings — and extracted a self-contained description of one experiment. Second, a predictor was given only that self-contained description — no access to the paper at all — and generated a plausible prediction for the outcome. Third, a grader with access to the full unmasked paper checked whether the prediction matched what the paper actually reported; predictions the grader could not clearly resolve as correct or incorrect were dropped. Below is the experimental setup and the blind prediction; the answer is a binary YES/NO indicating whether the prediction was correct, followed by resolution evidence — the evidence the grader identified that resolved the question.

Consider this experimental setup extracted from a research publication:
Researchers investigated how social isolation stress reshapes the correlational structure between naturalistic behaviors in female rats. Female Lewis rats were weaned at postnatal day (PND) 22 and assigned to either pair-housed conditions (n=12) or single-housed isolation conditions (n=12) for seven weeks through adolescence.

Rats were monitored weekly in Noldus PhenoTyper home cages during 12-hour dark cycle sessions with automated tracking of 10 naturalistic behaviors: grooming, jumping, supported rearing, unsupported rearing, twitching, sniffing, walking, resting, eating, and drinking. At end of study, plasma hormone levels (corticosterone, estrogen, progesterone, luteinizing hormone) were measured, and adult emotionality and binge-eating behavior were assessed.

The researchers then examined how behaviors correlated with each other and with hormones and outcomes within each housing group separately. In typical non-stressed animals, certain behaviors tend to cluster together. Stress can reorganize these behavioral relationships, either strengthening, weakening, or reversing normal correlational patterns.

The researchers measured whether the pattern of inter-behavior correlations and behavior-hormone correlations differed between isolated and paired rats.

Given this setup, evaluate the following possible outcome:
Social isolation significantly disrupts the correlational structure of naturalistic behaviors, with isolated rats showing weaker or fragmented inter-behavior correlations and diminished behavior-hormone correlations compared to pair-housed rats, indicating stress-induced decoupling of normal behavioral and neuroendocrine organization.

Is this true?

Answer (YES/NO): NO